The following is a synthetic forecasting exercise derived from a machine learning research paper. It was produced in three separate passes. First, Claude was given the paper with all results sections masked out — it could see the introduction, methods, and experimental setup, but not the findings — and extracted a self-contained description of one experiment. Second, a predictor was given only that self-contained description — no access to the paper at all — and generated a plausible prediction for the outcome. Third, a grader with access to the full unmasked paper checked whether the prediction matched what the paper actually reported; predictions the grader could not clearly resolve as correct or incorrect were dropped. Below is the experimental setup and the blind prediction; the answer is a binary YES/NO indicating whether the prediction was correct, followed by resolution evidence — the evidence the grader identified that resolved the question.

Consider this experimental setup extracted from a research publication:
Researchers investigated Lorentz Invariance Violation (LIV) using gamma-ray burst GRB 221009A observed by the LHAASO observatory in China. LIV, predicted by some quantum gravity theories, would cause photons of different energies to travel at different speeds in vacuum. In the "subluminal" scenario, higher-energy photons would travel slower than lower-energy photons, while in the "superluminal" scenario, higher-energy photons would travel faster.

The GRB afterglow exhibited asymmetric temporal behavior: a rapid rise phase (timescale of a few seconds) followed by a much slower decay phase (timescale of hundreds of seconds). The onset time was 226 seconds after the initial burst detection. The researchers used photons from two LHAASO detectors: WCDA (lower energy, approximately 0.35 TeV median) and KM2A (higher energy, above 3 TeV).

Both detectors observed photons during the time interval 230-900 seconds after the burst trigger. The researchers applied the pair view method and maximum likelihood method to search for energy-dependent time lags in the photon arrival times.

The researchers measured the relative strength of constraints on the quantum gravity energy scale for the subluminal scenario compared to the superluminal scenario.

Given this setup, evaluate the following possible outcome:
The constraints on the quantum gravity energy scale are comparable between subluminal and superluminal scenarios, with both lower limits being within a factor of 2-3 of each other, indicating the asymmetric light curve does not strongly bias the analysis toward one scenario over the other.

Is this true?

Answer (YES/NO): NO